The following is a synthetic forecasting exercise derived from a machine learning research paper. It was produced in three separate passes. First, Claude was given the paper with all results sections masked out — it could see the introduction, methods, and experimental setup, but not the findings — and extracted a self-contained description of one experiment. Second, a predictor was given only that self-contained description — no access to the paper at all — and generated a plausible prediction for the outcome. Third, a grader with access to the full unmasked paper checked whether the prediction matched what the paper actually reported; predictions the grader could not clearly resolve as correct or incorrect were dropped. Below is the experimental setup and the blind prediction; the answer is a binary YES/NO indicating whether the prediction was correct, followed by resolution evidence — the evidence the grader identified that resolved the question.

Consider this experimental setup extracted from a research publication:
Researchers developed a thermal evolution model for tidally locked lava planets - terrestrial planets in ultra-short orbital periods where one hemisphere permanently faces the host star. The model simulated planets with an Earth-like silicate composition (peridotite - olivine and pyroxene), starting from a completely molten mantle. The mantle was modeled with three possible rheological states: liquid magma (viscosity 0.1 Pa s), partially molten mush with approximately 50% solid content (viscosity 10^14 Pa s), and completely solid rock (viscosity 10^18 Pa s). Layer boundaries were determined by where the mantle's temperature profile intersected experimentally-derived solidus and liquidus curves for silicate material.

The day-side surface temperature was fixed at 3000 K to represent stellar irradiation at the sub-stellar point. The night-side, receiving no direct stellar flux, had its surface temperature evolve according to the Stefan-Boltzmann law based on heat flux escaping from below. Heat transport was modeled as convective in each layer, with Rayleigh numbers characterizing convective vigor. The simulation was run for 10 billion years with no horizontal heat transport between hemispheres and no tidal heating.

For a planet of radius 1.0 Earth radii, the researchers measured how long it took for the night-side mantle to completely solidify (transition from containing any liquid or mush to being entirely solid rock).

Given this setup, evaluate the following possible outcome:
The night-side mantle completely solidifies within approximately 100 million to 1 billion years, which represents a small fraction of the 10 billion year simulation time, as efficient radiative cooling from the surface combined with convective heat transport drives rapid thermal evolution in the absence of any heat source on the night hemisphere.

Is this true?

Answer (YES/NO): YES